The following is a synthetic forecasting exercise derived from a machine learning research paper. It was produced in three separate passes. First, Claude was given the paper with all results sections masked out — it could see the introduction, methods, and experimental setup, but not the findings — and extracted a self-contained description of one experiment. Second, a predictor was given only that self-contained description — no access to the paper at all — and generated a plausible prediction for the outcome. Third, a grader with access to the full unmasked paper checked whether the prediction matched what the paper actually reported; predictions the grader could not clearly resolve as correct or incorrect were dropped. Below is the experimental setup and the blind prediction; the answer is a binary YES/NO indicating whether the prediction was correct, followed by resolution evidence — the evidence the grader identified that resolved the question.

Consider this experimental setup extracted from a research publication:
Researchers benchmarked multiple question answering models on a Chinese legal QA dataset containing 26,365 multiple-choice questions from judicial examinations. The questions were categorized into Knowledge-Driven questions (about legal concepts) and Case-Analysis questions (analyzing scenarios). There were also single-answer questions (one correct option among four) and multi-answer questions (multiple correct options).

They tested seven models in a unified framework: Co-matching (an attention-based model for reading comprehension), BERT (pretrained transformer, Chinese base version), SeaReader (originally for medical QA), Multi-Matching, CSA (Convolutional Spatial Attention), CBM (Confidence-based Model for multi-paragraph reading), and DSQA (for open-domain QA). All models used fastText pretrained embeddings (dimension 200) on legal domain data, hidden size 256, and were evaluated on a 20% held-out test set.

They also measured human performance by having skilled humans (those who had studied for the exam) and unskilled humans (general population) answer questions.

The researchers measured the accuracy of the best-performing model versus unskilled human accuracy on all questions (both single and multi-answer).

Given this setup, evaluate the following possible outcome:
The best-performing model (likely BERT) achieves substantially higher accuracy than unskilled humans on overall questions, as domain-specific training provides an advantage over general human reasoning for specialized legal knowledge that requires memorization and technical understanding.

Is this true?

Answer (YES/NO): NO